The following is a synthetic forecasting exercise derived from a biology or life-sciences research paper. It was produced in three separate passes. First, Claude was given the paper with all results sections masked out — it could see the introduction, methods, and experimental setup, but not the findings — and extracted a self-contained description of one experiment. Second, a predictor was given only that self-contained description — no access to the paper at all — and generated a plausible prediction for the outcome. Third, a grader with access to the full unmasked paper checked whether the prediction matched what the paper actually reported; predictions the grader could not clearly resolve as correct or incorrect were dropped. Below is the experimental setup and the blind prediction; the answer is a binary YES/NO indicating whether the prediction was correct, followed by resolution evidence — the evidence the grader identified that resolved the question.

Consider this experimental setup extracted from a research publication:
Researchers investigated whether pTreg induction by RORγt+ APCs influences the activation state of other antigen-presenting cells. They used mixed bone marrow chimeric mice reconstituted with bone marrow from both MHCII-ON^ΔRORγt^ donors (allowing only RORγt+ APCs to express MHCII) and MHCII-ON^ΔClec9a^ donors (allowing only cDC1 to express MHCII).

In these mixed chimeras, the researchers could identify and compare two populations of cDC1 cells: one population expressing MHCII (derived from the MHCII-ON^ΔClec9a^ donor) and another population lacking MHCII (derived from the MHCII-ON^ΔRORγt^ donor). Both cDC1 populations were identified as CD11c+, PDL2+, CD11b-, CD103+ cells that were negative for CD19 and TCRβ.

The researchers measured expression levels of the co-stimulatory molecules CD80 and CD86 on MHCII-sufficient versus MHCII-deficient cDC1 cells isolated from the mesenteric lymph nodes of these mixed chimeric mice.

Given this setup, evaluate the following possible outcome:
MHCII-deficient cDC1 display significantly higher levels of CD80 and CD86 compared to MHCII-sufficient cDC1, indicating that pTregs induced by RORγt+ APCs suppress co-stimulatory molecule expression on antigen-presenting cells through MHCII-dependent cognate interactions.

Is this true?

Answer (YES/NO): YES